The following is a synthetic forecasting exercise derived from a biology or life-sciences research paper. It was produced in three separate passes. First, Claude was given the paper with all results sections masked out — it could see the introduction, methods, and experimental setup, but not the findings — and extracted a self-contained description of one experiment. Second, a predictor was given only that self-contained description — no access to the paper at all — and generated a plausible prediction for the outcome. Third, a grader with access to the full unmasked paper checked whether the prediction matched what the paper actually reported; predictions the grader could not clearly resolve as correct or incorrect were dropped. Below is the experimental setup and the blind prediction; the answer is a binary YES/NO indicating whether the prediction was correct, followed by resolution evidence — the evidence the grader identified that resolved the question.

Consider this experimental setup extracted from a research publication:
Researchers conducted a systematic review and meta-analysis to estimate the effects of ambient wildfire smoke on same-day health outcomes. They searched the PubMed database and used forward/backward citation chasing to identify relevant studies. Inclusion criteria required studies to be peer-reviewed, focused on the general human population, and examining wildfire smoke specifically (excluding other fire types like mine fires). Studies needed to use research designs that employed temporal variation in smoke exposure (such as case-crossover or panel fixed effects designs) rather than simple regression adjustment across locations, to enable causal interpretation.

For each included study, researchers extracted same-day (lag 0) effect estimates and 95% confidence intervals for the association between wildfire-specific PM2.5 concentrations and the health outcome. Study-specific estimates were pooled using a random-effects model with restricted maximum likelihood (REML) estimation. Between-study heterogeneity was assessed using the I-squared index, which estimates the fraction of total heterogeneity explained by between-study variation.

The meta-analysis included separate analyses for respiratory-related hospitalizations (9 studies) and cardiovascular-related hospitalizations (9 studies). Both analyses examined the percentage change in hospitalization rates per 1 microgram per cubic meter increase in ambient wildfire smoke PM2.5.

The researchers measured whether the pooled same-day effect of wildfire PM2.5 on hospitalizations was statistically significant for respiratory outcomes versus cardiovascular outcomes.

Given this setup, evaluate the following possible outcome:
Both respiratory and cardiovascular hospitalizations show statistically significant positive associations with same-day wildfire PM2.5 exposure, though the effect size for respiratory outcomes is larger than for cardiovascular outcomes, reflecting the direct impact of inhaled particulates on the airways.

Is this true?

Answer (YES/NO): NO